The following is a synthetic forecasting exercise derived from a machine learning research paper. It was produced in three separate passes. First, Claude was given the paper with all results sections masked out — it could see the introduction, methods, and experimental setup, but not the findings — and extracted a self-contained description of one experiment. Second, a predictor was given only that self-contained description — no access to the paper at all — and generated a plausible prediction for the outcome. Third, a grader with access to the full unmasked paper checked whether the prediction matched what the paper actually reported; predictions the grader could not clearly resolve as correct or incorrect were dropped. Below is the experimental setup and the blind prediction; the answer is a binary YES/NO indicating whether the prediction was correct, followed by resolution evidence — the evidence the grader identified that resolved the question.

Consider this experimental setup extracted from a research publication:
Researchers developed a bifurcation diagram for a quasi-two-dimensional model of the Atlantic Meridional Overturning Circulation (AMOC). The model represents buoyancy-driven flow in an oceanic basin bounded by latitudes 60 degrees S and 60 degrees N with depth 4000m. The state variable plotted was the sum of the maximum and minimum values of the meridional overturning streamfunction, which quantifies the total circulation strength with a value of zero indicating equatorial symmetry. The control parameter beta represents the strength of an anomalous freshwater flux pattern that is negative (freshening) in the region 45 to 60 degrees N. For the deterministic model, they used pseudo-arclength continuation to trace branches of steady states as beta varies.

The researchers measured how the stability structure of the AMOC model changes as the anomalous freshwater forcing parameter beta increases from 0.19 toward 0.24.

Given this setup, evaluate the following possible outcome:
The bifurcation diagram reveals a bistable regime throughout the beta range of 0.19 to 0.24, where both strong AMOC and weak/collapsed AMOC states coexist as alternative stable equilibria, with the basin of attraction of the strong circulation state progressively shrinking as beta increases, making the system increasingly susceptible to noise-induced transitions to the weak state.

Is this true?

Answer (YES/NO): NO